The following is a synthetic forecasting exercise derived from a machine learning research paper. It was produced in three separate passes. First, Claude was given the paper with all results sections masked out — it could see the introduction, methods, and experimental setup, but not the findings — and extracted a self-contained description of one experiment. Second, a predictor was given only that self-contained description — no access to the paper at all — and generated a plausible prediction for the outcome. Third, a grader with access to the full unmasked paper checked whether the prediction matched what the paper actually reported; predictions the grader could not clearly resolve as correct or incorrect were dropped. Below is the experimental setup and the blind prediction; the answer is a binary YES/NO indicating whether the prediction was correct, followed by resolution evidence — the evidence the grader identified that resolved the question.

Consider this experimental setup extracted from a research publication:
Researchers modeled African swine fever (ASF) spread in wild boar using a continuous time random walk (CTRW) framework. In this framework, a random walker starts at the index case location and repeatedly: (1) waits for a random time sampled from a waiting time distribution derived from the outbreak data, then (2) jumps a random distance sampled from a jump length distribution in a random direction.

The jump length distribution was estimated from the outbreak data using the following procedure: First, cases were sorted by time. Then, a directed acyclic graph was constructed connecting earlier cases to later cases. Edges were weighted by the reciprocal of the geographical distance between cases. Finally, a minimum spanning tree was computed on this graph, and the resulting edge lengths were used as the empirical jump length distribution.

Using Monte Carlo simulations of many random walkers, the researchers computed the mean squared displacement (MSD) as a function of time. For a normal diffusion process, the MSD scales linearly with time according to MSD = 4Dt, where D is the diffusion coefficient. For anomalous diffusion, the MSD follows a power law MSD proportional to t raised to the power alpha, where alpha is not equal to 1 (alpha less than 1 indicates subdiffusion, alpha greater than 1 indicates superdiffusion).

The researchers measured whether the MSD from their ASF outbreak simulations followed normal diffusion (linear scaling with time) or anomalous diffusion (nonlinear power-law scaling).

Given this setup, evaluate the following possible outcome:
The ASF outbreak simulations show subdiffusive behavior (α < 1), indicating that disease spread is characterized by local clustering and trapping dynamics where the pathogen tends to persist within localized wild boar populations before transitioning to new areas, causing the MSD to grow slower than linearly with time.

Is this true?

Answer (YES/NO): NO